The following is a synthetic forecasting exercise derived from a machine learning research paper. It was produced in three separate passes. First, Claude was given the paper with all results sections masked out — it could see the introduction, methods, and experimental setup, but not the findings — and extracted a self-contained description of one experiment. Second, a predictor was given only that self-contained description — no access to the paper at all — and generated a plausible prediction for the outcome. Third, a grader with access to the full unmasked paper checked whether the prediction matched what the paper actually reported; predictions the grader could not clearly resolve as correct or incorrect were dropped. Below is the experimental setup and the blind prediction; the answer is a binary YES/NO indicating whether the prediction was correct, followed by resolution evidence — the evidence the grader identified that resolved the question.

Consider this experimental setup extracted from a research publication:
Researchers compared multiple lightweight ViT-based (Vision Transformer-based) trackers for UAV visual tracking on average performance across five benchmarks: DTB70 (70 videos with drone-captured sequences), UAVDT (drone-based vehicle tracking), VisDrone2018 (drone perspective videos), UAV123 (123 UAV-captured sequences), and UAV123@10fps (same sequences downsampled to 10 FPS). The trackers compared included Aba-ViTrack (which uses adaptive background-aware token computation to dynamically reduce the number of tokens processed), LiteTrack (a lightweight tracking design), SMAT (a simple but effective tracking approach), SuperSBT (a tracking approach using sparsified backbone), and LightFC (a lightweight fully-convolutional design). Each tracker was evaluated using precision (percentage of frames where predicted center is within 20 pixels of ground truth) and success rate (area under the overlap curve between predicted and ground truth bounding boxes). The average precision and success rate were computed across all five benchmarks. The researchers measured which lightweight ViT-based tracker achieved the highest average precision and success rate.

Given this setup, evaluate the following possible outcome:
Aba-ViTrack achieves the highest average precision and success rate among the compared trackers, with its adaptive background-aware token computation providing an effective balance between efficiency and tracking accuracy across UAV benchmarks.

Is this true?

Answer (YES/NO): YES